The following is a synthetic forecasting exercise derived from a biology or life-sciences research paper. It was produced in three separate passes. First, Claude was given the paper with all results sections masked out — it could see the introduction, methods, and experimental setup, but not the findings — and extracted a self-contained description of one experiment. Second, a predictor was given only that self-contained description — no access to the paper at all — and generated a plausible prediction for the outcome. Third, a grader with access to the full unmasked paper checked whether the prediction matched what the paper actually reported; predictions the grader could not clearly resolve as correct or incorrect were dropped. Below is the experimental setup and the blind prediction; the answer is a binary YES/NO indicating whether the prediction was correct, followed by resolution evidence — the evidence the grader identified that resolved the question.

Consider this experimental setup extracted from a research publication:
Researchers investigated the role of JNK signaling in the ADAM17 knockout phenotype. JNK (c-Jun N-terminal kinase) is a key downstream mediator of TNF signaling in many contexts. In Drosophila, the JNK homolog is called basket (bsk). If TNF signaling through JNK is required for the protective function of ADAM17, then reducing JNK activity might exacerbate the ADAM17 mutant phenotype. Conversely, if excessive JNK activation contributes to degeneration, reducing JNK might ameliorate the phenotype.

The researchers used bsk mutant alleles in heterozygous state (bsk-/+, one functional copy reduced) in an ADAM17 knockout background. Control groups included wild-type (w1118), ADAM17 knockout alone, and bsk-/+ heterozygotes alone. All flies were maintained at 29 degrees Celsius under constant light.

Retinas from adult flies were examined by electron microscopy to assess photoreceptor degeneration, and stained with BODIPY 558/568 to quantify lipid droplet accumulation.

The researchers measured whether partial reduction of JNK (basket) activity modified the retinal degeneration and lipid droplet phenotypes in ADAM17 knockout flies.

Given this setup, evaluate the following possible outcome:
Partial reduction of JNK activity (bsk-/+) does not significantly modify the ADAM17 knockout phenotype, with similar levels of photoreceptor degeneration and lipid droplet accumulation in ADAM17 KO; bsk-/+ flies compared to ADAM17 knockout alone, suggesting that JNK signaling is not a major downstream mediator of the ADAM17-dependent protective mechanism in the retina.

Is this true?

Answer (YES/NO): NO